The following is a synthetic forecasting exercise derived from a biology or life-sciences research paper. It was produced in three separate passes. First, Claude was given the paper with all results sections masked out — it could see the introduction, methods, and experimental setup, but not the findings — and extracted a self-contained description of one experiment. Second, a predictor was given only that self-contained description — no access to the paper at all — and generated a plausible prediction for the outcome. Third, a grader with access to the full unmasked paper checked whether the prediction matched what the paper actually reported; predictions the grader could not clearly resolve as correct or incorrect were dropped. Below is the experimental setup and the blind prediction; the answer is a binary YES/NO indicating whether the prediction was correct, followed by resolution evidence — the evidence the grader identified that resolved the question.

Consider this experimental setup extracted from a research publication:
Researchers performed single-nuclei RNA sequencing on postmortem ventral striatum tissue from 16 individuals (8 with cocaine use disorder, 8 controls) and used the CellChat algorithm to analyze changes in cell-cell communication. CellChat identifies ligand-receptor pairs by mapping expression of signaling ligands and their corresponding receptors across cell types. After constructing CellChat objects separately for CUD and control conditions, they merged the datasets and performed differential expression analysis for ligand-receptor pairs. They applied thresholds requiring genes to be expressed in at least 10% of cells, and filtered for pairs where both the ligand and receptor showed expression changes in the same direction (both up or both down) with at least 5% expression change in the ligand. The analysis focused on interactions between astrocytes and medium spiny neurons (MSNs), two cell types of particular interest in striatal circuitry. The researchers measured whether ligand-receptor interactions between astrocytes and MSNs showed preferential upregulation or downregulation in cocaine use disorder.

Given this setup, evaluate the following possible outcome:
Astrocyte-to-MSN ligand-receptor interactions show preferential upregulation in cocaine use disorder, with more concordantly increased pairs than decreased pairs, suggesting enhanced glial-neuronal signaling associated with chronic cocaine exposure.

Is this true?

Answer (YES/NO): NO